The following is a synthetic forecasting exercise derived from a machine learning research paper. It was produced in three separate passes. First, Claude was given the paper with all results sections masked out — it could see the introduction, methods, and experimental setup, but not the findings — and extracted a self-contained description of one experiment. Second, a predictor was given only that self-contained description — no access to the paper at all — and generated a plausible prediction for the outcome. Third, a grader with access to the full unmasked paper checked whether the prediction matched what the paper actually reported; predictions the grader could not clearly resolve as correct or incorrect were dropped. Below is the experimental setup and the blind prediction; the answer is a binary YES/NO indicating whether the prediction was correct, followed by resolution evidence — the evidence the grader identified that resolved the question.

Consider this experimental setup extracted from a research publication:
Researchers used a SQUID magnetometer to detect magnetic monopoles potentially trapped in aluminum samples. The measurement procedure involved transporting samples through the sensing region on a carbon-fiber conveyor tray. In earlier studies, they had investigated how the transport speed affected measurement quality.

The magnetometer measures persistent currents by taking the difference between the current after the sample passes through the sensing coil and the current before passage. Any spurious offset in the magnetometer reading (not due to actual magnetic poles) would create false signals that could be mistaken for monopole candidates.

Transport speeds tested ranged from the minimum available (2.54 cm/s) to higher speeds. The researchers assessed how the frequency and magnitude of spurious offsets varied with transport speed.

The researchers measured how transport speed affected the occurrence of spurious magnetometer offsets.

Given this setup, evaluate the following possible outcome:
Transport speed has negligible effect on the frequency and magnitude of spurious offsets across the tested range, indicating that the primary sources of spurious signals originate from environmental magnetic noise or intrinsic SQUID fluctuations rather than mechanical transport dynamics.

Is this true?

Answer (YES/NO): NO